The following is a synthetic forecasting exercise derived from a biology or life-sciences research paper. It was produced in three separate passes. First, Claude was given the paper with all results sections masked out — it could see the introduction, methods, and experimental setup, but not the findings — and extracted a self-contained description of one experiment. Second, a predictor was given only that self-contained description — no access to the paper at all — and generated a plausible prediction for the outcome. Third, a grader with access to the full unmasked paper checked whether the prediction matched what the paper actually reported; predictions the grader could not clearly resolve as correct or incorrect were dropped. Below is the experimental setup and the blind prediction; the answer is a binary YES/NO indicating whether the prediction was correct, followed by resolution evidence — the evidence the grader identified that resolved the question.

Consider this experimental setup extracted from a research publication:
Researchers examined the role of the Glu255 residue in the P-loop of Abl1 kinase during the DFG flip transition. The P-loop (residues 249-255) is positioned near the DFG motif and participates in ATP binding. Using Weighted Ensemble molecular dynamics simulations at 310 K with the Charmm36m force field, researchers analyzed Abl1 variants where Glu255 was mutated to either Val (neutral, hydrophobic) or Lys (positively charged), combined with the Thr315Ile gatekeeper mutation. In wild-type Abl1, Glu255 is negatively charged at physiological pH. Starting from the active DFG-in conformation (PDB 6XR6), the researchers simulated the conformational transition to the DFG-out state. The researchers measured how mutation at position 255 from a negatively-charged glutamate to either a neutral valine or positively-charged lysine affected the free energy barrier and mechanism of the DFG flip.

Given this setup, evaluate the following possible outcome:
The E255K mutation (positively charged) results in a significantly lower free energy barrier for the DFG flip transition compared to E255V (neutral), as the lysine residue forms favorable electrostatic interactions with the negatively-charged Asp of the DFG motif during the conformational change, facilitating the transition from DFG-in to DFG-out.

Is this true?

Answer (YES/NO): NO